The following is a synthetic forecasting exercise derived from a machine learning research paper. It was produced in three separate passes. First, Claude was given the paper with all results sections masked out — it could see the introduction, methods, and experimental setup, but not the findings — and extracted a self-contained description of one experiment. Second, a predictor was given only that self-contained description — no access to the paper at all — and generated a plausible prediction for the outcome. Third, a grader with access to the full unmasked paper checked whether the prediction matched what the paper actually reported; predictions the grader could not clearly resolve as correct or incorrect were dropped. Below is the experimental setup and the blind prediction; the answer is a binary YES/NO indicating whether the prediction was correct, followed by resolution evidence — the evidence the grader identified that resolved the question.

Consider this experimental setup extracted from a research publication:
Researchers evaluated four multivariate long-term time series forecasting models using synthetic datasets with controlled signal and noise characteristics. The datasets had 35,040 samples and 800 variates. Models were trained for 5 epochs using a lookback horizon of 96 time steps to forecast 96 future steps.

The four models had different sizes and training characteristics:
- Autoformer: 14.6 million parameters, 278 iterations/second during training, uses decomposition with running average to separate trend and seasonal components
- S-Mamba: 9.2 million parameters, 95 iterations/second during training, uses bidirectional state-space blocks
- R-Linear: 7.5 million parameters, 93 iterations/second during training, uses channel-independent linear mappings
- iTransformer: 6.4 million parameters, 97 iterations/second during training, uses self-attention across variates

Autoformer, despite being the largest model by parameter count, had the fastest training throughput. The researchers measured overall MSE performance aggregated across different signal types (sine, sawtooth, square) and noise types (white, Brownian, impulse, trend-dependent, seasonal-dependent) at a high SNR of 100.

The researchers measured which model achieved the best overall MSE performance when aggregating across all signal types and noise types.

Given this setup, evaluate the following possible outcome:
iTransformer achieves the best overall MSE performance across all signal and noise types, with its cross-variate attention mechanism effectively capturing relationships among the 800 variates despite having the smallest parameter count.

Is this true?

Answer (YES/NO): NO